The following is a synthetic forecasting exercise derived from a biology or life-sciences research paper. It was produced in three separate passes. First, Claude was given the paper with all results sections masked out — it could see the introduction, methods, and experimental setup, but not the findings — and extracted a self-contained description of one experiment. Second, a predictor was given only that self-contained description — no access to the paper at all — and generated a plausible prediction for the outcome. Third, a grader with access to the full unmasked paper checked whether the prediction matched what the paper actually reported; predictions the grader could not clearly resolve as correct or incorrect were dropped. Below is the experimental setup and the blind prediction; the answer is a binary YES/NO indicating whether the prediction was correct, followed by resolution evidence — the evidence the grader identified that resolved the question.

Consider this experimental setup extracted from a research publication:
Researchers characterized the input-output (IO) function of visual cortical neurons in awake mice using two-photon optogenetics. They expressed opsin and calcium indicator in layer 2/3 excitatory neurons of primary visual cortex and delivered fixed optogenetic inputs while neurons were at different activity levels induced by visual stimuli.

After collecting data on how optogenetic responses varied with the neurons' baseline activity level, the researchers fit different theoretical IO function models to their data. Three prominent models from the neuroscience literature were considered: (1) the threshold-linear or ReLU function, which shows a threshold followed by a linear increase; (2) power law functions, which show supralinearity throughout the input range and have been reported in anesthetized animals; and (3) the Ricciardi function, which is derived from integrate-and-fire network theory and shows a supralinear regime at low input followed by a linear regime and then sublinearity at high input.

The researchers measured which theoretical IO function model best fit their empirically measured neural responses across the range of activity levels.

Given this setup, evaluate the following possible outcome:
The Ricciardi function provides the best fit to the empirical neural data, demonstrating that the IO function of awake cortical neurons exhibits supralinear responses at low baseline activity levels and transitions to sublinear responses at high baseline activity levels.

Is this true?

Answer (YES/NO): NO